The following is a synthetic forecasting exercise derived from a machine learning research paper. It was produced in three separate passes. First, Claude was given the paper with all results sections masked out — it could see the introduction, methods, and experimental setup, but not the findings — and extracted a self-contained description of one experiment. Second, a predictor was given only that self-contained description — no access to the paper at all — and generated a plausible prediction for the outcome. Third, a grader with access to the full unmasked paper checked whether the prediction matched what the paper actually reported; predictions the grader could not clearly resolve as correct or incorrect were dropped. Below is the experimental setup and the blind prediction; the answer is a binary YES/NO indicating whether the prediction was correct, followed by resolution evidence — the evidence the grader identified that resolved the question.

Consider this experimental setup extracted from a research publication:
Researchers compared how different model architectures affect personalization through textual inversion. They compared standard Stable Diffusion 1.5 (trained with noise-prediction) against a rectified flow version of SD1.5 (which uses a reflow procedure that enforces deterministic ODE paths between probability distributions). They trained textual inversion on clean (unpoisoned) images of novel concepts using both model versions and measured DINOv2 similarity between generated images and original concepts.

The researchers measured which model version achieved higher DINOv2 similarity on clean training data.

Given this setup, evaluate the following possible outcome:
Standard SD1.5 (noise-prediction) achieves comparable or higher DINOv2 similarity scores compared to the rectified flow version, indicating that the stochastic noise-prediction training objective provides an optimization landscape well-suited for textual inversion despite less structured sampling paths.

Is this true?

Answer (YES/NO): YES